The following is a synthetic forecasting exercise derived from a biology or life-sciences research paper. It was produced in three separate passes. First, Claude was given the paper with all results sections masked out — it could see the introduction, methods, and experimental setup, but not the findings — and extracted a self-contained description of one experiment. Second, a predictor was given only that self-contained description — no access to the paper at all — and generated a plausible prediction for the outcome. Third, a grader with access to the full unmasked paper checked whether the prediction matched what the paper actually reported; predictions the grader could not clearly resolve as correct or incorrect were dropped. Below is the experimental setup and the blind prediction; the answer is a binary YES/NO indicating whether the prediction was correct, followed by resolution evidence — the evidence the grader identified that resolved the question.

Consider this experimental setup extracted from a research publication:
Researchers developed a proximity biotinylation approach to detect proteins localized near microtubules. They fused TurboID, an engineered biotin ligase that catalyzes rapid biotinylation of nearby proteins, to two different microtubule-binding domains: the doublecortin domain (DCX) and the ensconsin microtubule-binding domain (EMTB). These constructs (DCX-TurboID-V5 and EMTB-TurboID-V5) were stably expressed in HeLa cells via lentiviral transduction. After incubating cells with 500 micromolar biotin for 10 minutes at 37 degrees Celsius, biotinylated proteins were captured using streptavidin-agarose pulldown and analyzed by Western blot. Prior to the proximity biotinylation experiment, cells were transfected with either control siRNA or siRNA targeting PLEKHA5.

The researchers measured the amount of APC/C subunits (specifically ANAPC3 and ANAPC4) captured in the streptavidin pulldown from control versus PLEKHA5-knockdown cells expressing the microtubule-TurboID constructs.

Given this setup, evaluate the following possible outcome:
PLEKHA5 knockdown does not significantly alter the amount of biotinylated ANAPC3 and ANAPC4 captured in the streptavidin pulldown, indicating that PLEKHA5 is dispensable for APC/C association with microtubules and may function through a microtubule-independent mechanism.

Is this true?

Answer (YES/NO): NO